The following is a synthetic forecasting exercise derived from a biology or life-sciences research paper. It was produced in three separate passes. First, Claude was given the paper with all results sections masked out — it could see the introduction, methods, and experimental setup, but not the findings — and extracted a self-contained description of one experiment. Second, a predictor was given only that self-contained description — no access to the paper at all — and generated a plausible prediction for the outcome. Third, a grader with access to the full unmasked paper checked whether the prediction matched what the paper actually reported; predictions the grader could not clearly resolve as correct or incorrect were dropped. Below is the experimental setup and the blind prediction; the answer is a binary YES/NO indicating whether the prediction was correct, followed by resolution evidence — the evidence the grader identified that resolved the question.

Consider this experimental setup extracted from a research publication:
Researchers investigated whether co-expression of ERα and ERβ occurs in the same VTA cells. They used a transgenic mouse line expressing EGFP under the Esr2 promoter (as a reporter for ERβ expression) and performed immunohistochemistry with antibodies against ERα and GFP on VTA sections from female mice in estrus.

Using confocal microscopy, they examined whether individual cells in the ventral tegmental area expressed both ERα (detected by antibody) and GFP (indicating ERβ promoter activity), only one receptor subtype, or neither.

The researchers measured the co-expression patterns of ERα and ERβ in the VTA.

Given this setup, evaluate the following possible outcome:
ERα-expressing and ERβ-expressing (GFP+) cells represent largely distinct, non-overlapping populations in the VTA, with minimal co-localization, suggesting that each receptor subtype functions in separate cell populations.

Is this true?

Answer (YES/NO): NO